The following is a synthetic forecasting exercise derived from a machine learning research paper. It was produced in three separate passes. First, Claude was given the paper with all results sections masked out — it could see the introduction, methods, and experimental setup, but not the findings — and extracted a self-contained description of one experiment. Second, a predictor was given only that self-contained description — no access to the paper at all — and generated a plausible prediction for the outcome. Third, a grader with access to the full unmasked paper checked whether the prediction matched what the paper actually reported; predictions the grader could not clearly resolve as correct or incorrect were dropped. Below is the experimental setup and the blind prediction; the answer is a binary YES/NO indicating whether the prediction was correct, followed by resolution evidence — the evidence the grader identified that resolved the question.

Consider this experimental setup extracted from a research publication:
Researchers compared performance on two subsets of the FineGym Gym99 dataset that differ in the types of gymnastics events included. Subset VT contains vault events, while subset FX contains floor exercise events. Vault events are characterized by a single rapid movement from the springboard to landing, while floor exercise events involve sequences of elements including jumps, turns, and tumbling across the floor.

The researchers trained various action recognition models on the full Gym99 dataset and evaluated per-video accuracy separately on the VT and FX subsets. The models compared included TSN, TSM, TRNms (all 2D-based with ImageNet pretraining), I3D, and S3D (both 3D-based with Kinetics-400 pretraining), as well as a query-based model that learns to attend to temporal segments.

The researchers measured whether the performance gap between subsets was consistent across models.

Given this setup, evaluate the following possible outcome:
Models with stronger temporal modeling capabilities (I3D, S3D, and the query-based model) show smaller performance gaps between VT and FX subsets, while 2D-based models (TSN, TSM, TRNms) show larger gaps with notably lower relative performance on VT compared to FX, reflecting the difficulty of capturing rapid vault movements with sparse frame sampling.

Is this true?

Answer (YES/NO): NO